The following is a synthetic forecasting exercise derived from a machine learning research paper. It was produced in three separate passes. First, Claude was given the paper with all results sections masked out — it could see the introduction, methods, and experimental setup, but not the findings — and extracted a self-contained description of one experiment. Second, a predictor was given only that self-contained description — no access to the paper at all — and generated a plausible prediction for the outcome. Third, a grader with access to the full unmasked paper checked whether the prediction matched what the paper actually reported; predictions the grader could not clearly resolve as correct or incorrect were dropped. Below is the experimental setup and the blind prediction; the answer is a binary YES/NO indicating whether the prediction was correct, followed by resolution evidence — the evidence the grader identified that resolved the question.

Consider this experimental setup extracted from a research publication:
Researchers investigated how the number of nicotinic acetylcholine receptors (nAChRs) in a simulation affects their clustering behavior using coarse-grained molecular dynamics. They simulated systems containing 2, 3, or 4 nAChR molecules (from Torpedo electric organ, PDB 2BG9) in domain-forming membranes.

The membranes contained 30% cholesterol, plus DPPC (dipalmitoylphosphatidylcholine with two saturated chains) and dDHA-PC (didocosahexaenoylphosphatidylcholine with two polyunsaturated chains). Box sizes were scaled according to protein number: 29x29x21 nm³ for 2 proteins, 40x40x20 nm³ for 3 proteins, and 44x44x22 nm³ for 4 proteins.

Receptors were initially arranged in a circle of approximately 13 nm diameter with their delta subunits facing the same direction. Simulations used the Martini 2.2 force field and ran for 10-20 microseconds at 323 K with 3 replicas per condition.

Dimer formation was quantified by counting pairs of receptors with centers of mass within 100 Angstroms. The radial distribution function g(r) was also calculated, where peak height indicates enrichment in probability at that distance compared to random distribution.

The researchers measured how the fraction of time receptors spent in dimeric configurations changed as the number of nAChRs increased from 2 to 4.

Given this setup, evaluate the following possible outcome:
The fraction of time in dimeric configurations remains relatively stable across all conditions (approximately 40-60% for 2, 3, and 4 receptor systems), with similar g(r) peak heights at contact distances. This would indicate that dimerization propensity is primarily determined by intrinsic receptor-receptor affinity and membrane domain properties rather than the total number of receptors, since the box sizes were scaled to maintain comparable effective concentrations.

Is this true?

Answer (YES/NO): NO